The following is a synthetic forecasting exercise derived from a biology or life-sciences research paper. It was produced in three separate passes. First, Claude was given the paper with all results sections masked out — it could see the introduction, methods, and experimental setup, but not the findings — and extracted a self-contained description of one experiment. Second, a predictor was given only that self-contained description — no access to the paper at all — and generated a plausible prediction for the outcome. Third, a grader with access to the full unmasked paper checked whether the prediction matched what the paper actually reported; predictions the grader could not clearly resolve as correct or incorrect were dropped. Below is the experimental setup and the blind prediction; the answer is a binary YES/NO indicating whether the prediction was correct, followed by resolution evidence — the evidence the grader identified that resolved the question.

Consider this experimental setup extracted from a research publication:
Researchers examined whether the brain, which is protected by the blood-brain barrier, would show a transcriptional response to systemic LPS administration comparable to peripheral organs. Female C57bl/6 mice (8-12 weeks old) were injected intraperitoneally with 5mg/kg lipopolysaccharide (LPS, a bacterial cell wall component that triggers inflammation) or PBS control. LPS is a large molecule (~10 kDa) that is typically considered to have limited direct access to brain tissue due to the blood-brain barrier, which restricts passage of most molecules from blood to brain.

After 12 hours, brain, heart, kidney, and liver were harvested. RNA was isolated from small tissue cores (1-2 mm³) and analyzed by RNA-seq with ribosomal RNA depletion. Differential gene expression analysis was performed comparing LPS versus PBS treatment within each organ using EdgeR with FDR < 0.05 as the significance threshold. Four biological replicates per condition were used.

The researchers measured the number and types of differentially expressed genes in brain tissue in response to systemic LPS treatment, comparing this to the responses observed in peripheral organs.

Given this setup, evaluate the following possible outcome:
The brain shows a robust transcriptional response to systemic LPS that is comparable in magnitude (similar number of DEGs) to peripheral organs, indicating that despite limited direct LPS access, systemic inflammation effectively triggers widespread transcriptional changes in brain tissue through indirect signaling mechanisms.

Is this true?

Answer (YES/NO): NO